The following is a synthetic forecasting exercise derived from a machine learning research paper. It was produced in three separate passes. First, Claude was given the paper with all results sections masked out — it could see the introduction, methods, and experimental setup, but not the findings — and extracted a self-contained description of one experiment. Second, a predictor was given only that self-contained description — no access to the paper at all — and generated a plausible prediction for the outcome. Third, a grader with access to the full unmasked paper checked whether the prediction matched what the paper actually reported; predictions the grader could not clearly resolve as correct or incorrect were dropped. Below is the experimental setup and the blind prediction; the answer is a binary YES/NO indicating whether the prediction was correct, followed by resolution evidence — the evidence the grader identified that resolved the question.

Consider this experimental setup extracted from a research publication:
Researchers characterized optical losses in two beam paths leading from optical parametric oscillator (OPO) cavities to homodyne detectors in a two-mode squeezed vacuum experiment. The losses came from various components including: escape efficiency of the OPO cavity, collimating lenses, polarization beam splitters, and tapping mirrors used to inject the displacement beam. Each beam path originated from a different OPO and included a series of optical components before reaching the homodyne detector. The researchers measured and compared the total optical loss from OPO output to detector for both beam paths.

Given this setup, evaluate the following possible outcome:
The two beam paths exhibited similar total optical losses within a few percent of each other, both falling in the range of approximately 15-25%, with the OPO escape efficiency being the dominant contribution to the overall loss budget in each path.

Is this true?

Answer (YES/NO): NO